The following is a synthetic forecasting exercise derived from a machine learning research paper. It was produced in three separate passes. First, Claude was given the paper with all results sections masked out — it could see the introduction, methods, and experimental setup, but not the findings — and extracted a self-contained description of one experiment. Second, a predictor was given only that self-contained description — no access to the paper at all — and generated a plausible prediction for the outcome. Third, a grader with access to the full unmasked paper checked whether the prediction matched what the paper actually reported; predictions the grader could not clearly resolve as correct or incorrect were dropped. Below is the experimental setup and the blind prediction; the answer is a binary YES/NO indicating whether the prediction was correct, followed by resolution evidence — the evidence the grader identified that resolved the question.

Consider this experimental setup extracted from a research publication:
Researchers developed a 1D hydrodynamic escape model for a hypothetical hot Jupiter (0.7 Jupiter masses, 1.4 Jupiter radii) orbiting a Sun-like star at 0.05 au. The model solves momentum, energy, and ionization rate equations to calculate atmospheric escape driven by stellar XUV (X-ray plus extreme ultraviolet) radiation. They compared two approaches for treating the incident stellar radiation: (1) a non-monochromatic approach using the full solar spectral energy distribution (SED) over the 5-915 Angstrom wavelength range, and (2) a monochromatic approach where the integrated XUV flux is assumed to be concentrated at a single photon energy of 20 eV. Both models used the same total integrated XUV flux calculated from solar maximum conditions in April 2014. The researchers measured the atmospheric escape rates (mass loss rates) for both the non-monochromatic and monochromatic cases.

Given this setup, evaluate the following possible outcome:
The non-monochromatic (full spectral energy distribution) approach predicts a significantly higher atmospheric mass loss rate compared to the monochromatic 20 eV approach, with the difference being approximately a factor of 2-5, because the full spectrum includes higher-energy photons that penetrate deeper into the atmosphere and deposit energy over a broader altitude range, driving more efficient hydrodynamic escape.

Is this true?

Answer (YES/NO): NO